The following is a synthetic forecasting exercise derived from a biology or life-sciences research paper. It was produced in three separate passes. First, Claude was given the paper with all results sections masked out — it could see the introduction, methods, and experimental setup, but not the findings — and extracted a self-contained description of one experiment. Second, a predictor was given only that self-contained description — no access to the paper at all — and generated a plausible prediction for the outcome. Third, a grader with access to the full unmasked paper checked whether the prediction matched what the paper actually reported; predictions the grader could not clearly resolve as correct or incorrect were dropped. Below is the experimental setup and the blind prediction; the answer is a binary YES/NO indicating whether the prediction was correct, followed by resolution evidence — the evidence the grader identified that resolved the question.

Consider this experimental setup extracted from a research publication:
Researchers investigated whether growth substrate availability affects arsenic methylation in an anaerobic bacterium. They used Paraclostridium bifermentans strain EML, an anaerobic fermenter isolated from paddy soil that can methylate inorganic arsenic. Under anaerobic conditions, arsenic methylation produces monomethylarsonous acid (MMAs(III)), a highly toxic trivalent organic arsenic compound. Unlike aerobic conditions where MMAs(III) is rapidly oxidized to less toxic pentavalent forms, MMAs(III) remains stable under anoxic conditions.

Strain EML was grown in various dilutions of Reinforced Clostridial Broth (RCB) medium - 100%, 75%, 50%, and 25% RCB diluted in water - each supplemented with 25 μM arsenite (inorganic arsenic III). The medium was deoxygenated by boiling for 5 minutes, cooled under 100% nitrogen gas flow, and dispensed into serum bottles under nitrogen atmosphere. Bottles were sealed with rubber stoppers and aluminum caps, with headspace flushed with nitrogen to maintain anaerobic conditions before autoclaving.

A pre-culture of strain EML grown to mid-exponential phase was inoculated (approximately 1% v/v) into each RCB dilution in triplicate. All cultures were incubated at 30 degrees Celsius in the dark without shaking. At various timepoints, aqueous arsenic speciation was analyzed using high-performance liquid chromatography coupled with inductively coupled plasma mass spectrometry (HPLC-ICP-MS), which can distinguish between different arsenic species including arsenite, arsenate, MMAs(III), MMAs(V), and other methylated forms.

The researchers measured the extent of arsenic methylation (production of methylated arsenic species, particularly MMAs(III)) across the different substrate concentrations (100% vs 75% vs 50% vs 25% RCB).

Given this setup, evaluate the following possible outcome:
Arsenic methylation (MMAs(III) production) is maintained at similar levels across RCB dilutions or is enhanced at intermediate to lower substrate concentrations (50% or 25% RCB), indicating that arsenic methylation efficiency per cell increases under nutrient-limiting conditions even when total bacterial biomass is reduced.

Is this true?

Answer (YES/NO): YES